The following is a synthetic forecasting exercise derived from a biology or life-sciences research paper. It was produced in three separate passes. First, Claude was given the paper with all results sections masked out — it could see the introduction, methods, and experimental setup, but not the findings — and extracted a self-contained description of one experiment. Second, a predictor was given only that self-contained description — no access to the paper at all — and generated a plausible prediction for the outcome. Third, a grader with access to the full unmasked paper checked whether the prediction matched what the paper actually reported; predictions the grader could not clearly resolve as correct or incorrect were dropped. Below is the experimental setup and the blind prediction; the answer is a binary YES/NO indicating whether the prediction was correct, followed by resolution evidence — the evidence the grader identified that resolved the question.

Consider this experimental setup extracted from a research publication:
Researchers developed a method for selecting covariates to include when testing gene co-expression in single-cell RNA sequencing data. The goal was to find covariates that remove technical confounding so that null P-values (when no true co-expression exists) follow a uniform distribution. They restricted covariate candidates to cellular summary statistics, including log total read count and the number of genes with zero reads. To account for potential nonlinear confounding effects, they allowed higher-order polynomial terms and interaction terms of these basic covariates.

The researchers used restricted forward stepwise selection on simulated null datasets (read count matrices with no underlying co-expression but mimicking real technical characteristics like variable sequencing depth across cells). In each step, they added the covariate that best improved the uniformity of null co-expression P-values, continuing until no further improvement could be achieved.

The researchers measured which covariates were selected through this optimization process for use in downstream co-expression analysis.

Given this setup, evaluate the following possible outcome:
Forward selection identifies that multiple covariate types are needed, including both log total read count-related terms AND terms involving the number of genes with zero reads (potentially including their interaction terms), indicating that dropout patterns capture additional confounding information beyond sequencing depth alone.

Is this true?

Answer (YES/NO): YES